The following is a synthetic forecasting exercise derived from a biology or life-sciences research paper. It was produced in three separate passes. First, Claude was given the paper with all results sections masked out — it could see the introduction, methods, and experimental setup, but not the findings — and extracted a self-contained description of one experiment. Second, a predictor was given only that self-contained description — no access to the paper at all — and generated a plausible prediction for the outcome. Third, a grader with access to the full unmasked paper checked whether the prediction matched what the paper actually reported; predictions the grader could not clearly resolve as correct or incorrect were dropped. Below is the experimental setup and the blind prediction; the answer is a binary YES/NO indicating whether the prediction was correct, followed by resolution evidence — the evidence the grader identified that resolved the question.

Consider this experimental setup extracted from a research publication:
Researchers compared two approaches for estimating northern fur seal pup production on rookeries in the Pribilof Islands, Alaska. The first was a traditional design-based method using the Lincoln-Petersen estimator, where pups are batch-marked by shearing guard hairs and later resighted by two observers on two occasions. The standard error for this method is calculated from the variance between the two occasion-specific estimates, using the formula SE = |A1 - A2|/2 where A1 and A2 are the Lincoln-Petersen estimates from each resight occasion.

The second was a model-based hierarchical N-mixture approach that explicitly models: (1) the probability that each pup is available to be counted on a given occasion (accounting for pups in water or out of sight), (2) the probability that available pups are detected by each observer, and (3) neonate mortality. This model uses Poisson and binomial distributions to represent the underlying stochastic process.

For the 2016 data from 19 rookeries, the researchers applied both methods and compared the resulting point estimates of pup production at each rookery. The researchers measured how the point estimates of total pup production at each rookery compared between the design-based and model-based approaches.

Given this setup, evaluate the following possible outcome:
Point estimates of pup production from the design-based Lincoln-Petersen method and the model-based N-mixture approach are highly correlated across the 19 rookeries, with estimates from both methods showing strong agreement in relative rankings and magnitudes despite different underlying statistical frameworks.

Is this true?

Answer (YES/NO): YES